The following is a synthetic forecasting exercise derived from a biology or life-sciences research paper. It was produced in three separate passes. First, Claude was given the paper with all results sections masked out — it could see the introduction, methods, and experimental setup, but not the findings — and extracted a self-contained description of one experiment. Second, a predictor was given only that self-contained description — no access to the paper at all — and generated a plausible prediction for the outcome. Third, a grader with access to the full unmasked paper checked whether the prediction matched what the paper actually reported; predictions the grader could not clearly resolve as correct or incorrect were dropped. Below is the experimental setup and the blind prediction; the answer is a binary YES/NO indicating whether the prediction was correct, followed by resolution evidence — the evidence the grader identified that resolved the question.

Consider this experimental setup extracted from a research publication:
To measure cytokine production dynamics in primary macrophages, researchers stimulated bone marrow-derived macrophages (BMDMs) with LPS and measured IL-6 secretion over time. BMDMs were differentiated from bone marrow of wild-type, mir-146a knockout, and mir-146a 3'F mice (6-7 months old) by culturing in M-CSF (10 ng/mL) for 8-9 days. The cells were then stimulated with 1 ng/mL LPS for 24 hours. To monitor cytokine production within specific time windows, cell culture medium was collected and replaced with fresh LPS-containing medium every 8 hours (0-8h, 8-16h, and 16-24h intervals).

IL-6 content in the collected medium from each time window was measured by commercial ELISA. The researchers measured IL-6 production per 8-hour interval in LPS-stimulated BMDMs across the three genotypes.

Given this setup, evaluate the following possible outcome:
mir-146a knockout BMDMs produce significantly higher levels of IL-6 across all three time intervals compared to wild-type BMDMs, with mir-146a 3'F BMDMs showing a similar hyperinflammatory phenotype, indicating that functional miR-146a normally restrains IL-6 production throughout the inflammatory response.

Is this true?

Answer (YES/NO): NO